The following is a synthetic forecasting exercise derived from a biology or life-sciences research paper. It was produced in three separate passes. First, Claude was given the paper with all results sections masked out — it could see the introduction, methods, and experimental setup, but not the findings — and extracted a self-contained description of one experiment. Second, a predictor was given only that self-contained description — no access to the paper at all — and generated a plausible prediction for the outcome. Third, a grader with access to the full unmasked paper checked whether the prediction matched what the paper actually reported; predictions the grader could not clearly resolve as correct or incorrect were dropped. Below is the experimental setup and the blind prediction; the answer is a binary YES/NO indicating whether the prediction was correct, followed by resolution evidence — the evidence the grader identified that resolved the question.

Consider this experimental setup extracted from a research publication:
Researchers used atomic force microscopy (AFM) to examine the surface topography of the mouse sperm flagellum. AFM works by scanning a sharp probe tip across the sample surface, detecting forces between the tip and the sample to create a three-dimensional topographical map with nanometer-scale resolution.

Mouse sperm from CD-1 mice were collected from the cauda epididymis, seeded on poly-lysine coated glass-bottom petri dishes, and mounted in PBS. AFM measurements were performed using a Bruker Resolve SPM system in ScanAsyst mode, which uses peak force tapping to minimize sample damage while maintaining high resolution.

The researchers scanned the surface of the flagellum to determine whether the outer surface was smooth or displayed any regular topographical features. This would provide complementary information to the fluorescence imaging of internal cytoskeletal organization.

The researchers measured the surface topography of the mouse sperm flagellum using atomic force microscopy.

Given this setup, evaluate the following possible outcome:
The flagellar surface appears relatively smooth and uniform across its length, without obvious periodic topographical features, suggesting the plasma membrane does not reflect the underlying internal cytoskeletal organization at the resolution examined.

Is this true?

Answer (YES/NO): NO